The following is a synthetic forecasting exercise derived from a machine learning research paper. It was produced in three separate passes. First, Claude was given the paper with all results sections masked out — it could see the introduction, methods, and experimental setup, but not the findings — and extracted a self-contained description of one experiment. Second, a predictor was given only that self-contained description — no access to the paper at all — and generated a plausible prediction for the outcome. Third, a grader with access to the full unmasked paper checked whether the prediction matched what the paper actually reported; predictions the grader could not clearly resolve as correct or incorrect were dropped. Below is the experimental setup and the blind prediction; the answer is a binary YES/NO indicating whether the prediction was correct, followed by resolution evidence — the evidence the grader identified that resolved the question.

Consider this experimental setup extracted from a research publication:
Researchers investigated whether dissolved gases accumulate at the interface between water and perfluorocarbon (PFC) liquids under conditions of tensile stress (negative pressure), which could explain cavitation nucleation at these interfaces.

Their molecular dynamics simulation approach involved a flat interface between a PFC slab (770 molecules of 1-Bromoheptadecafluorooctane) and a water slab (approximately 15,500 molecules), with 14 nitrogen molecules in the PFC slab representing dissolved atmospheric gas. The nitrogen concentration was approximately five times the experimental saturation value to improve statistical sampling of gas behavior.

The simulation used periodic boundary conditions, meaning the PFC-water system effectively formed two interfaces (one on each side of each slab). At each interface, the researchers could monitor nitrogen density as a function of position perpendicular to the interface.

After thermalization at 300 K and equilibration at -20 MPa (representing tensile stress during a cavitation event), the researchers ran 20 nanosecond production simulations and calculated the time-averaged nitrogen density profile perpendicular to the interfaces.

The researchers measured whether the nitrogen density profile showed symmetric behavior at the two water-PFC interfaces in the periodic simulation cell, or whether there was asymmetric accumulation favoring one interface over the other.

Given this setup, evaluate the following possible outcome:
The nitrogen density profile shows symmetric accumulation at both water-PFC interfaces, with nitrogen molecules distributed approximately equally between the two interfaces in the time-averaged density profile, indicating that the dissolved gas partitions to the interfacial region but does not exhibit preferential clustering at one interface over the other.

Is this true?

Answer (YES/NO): YES